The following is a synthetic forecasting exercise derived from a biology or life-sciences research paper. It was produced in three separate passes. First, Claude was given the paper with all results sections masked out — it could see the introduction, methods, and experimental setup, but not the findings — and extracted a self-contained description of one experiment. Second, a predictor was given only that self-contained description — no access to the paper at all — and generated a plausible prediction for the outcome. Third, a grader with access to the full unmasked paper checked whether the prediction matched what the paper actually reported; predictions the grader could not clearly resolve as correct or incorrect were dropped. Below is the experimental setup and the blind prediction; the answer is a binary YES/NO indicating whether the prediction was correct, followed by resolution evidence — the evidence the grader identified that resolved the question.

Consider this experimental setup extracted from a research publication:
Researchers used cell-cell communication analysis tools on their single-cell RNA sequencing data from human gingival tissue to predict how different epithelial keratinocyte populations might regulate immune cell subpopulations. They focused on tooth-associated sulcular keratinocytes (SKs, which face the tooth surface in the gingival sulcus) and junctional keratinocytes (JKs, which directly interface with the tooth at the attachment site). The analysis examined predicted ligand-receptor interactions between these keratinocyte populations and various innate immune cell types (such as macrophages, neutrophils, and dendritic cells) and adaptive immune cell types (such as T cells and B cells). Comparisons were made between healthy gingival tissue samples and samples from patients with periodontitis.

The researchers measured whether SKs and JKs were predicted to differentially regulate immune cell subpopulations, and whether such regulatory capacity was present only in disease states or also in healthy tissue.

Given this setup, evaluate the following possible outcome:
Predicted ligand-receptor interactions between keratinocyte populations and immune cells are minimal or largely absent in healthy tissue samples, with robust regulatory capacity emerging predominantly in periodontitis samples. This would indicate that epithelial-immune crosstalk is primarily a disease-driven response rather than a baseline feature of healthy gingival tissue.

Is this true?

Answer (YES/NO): NO